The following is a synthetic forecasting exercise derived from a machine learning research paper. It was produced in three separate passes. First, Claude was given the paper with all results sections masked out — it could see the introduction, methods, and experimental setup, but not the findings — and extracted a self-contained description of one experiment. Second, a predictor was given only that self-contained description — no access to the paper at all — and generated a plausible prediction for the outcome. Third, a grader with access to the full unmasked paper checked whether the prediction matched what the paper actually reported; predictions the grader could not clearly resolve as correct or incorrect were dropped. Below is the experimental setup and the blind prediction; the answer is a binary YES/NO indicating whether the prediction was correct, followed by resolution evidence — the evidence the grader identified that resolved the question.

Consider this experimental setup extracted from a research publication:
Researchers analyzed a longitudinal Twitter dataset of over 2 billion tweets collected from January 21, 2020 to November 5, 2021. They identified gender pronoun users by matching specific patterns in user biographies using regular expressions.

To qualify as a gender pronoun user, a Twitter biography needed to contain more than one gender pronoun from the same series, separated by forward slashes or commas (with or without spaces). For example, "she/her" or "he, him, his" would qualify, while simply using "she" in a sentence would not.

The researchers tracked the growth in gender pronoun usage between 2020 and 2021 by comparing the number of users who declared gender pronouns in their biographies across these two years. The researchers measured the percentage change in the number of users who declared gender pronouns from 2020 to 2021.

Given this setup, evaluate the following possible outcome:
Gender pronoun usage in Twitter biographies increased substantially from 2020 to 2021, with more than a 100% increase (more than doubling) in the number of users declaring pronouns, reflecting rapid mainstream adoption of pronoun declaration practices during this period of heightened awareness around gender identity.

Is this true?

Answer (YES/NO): NO